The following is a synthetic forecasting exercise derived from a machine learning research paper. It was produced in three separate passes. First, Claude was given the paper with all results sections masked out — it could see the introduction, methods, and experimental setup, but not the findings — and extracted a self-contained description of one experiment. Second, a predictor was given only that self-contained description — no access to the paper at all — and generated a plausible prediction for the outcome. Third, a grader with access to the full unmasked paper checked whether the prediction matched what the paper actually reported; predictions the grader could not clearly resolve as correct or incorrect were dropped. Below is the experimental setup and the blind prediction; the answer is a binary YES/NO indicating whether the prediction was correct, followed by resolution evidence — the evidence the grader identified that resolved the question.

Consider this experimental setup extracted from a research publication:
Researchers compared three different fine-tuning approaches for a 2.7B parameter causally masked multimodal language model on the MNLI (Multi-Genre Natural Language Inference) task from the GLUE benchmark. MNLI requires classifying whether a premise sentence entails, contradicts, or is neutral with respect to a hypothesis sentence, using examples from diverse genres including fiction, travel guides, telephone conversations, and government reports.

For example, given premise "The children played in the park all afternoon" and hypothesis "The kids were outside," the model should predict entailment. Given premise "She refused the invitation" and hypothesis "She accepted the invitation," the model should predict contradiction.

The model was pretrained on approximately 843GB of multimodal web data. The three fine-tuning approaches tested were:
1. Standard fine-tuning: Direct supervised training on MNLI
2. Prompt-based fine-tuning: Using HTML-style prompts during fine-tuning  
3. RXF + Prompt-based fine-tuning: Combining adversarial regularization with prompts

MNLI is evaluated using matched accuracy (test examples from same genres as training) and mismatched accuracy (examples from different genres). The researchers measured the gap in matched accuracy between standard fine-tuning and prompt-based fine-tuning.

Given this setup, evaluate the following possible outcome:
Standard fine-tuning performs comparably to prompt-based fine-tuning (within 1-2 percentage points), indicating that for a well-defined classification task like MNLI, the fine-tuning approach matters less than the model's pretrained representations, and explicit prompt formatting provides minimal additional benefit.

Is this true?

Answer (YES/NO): NO